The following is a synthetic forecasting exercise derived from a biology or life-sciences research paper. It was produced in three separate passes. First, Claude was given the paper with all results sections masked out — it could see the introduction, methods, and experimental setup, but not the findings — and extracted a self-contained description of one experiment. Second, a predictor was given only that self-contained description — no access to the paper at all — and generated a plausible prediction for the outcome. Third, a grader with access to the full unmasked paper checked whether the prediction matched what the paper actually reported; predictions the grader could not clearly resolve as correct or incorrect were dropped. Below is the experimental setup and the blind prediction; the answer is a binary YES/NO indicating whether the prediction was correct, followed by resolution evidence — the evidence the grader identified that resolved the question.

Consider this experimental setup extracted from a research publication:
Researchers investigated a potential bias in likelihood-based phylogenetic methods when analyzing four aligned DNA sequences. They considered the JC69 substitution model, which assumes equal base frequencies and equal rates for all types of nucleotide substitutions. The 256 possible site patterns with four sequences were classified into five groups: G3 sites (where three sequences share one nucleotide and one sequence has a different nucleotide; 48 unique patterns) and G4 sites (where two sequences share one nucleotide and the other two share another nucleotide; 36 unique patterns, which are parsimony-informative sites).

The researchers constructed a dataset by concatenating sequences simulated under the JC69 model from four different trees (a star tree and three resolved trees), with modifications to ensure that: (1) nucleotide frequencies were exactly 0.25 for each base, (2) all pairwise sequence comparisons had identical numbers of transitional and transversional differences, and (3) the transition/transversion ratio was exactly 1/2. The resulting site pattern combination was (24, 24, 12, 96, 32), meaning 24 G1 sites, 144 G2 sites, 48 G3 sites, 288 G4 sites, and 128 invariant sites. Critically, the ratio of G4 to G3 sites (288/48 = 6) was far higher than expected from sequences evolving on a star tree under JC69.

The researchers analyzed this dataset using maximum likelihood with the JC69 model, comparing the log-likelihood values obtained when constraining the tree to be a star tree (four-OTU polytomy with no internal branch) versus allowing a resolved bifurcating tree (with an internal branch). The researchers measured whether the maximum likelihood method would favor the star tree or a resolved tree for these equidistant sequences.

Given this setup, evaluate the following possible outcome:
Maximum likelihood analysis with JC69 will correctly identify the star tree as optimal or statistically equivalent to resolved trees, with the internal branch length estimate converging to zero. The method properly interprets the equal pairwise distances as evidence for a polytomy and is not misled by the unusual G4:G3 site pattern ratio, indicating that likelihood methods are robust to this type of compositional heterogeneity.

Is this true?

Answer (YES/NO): NO